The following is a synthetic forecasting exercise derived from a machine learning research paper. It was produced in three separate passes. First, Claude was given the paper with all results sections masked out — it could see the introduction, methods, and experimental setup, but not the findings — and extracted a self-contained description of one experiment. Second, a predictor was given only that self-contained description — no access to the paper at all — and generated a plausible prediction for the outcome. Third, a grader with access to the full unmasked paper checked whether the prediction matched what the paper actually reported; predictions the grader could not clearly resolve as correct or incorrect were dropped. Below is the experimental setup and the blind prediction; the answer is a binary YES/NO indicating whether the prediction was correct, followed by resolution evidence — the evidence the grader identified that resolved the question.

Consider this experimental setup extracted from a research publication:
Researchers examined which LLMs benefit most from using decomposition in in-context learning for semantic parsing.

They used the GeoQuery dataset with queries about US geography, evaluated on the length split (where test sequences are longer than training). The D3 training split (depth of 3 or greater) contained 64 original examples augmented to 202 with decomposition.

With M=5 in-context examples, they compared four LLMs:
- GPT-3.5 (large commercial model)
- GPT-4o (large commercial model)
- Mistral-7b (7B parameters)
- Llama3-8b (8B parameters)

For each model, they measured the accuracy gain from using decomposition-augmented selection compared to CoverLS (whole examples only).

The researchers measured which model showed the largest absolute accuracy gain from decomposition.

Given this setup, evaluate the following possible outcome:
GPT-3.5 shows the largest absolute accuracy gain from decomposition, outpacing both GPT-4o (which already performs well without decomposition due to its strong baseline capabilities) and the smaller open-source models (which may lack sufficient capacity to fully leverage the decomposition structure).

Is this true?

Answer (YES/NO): NO